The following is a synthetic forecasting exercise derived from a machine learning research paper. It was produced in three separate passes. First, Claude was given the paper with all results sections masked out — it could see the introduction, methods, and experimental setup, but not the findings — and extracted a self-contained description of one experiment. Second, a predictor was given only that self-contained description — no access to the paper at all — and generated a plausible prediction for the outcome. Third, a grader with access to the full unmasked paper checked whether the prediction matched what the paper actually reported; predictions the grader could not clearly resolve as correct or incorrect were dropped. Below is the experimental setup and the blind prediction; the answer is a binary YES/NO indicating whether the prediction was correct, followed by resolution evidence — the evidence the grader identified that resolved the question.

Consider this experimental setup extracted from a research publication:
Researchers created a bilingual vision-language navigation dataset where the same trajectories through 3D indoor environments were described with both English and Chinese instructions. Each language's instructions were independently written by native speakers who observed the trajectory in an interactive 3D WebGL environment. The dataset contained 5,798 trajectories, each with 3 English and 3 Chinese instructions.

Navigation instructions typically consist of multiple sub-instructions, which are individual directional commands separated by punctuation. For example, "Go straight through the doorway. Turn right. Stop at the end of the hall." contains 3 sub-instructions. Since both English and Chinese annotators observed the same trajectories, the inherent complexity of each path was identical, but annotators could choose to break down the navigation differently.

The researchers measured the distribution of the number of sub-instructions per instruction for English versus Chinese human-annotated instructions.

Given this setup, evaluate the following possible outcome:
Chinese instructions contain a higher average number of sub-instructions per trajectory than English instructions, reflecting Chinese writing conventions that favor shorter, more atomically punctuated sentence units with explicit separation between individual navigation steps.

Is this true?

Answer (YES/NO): NO